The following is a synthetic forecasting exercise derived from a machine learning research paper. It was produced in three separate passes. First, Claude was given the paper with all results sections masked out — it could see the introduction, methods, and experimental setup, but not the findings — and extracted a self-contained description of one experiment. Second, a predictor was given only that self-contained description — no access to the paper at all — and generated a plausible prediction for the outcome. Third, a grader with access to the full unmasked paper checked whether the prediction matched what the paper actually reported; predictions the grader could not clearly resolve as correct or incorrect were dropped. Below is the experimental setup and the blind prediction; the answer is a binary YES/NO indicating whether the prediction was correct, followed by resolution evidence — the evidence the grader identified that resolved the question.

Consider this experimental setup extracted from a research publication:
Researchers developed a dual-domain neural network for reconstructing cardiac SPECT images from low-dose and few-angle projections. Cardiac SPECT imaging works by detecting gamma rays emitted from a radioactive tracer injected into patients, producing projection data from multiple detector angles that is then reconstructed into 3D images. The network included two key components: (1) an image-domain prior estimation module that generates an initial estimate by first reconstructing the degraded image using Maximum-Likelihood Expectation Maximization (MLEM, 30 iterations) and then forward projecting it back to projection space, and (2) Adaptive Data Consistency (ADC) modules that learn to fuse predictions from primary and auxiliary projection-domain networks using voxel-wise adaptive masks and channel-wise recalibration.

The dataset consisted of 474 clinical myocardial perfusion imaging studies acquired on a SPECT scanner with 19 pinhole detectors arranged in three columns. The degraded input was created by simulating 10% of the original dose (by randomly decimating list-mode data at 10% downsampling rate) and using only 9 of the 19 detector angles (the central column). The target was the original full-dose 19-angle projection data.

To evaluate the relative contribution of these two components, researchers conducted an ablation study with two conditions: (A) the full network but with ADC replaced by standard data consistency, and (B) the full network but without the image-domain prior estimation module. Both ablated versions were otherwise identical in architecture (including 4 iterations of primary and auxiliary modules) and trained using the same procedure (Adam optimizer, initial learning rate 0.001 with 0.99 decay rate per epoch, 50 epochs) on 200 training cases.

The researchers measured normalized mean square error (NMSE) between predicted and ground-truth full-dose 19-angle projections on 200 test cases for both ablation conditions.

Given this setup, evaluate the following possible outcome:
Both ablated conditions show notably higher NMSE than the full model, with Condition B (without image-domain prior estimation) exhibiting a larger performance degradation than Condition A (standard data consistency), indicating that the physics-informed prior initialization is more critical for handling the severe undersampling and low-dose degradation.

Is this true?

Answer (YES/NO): NO